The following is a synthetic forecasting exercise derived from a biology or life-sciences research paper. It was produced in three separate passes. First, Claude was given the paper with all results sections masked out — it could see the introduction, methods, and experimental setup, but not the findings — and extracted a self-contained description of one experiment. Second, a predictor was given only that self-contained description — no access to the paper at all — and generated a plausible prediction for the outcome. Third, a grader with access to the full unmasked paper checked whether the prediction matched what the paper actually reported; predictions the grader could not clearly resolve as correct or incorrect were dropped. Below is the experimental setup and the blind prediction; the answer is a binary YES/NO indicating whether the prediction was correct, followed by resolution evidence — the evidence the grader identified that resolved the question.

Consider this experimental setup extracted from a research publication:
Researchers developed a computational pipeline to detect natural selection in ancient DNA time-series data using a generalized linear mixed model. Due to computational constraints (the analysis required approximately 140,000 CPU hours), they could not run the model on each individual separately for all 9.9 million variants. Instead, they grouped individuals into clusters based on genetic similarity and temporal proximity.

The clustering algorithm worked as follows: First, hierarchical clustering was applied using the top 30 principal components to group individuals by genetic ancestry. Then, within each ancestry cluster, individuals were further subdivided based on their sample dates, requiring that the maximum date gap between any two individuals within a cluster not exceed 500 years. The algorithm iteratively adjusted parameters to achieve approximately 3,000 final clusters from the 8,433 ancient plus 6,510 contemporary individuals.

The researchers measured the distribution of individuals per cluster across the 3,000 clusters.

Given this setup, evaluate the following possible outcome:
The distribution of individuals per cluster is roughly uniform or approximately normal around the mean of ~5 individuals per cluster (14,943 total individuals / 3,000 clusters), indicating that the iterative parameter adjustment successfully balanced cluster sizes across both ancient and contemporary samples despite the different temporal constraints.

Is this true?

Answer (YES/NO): NO